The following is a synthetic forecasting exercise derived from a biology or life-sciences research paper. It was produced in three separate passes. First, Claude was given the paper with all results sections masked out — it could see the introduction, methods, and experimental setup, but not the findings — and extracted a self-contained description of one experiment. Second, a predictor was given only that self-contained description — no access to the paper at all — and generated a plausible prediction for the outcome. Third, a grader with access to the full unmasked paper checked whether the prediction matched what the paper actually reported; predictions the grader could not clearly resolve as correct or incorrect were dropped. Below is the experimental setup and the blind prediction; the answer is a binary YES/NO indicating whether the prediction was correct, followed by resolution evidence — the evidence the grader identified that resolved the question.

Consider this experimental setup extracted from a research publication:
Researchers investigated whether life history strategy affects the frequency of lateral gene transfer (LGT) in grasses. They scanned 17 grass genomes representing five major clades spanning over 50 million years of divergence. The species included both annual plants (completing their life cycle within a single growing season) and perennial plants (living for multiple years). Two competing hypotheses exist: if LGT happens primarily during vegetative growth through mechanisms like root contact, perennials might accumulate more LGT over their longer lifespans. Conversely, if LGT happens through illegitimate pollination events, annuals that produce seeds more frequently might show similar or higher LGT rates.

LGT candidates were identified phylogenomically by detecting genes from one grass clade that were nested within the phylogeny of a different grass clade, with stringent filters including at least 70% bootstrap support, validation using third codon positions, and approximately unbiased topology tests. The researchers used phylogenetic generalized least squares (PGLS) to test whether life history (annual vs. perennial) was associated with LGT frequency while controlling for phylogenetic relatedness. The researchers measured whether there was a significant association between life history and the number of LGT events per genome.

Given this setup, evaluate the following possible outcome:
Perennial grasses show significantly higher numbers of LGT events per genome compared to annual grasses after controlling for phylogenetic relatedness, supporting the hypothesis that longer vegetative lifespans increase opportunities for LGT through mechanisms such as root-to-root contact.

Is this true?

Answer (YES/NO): NO